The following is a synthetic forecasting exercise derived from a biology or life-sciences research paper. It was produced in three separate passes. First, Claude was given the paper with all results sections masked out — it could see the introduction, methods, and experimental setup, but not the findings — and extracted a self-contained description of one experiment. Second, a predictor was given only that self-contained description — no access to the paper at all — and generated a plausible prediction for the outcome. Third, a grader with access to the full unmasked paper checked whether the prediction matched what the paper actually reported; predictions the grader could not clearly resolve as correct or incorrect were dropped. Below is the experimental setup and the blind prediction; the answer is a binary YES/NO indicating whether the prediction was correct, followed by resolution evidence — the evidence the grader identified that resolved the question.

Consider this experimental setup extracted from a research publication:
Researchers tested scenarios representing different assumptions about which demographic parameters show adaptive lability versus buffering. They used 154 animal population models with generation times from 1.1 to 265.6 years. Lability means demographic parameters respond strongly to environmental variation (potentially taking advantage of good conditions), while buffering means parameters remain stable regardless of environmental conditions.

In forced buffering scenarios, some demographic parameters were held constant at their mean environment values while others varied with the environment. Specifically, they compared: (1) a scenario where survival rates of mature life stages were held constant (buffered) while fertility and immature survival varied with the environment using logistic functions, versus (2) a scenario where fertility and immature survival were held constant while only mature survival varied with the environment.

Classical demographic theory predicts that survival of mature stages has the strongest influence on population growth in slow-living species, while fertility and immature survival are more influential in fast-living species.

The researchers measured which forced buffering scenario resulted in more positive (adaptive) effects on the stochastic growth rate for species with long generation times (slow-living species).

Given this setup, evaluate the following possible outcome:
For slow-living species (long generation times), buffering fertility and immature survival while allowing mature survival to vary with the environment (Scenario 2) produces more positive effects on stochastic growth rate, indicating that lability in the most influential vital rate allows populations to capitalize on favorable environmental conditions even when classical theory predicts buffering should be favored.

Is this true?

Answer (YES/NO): NO